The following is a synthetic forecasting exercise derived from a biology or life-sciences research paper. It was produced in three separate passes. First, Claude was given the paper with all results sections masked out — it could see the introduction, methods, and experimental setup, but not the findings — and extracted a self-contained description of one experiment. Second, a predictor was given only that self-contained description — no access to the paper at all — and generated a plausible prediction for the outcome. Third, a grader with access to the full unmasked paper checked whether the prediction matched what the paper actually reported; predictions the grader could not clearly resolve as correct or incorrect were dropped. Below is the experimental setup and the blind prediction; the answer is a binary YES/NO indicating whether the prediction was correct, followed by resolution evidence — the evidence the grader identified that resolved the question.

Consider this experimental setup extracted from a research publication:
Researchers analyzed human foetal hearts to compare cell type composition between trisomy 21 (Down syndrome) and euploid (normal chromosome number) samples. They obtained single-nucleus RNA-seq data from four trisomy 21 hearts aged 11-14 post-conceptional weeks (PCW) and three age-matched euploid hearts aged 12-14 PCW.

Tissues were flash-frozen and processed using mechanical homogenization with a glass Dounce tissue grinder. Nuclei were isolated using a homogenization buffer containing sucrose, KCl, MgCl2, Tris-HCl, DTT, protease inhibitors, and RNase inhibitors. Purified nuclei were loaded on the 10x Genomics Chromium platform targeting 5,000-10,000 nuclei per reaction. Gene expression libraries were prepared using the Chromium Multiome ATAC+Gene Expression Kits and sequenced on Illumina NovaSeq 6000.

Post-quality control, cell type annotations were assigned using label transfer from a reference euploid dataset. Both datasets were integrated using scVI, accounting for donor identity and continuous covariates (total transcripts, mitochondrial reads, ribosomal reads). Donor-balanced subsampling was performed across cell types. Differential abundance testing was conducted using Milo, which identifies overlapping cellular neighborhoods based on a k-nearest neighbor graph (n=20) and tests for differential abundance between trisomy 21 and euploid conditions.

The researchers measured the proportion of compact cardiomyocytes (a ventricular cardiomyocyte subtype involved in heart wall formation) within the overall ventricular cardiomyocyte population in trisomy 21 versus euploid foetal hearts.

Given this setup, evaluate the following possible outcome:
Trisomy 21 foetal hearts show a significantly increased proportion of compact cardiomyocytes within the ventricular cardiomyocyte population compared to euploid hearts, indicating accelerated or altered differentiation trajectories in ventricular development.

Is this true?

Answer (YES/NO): NO